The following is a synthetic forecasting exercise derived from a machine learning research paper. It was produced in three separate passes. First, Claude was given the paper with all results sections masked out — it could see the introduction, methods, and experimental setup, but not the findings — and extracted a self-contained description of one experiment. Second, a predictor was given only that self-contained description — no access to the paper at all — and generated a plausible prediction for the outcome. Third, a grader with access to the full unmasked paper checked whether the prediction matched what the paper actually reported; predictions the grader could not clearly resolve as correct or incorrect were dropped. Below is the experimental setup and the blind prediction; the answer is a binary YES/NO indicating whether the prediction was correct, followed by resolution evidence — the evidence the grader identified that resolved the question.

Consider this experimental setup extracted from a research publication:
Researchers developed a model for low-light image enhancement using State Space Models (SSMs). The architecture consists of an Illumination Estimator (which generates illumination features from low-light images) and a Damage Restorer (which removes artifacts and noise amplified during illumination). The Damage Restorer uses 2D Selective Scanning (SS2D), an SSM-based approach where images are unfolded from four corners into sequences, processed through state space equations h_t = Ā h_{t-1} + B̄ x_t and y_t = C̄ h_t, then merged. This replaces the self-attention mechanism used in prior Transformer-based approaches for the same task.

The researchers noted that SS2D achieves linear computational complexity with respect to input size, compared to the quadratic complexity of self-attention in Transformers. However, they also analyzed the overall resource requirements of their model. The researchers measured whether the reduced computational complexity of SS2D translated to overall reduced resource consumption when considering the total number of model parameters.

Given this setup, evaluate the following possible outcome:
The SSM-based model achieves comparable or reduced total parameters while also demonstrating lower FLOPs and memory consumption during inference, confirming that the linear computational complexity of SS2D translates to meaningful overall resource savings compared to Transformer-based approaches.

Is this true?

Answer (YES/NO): NO